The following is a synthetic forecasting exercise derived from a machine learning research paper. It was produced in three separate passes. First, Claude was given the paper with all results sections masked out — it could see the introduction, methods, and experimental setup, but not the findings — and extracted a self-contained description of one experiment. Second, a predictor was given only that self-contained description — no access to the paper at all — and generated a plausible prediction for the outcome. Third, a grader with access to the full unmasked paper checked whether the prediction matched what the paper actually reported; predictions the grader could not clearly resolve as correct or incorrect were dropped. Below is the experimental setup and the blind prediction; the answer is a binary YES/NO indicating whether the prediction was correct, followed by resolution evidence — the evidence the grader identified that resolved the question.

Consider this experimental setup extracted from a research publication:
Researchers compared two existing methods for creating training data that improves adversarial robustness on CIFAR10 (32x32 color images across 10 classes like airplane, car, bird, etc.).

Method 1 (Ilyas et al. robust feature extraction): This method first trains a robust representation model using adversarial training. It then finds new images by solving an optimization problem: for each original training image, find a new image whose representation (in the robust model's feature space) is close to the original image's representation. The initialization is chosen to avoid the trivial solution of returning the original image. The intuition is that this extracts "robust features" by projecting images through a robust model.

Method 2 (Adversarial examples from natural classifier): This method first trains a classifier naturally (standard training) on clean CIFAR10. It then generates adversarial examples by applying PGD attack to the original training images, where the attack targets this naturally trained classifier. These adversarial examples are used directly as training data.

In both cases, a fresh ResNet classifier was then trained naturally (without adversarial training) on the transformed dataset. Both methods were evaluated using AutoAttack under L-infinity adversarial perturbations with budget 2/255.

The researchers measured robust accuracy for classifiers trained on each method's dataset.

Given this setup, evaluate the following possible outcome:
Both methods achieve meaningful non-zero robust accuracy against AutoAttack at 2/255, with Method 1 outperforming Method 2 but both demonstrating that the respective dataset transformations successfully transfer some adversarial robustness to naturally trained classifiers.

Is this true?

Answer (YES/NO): NO